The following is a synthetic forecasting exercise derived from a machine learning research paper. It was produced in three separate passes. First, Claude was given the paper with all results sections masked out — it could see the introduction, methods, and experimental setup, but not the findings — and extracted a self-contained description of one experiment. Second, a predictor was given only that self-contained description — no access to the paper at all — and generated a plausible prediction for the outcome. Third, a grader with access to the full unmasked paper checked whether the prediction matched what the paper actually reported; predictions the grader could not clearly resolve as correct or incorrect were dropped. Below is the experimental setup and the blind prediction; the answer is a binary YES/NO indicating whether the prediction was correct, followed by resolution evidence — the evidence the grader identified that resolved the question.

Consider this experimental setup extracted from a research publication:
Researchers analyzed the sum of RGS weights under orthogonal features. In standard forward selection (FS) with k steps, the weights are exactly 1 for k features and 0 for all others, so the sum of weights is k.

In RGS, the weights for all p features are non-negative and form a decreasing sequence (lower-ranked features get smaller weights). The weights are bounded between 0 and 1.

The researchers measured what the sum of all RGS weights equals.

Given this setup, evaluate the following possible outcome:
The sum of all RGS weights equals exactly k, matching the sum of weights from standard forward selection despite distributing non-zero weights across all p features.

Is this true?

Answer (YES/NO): YES